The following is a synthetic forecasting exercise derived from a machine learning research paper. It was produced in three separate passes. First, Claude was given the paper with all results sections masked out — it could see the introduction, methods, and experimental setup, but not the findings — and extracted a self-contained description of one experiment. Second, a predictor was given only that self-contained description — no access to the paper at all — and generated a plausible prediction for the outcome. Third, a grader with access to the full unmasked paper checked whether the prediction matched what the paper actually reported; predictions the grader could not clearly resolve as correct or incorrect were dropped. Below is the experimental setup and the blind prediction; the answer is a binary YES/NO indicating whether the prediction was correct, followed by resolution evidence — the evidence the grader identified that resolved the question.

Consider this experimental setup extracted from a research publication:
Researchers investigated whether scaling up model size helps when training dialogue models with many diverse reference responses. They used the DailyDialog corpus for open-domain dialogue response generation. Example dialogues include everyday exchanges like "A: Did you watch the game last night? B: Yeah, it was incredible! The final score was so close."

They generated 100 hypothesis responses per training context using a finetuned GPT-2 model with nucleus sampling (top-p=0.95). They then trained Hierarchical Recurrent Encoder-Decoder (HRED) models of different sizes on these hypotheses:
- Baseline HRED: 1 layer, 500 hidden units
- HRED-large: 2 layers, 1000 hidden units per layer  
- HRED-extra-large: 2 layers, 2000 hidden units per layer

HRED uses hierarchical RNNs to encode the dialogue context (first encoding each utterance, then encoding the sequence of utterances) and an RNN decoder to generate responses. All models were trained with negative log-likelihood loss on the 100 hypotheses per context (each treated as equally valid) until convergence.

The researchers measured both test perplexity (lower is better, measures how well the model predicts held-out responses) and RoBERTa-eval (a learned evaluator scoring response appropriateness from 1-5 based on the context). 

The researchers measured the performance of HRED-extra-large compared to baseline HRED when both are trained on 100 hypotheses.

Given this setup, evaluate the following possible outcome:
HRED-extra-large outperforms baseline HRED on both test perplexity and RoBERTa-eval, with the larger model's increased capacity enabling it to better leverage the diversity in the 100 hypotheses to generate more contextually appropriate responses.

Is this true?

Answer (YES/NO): NO